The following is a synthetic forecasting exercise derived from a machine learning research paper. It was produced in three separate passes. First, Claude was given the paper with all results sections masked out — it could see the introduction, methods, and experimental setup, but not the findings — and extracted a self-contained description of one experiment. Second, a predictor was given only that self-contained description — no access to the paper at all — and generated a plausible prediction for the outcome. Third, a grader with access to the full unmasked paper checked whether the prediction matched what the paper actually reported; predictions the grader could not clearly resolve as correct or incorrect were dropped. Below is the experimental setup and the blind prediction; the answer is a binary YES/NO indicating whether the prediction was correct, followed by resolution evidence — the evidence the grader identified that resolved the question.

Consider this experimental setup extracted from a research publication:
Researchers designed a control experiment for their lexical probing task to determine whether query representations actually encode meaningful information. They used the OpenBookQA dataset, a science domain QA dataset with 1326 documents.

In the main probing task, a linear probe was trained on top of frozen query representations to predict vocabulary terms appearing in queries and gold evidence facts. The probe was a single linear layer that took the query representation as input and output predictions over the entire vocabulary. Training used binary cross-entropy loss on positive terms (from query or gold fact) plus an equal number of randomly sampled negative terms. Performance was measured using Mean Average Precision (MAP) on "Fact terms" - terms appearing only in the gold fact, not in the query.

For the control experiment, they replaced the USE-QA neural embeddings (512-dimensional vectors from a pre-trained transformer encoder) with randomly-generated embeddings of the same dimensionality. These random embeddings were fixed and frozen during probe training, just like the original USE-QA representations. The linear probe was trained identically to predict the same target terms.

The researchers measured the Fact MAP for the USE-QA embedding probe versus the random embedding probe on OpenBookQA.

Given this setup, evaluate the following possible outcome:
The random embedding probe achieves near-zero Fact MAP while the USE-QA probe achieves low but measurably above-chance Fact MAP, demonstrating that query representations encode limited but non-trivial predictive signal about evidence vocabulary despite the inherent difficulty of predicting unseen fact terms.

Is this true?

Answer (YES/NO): YES